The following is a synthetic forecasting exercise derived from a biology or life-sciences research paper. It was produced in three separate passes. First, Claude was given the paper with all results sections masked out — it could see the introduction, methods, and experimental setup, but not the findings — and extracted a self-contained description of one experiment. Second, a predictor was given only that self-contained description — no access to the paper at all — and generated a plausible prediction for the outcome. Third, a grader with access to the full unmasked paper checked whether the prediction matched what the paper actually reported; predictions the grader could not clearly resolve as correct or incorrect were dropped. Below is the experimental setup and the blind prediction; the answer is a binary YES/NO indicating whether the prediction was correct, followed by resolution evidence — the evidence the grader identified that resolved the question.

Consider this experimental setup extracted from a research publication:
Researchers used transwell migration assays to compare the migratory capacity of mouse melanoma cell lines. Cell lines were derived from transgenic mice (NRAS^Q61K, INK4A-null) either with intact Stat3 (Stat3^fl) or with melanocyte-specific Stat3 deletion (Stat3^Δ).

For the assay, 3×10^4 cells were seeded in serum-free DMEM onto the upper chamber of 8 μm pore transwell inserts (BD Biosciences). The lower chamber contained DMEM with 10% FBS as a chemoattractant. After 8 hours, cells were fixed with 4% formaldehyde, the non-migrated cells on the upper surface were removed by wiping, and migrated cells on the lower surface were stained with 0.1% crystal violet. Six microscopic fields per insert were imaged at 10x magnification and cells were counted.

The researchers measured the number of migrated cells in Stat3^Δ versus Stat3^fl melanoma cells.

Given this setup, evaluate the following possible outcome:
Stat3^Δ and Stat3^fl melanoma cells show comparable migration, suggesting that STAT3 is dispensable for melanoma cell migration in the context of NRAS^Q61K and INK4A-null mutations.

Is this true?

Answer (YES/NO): NO